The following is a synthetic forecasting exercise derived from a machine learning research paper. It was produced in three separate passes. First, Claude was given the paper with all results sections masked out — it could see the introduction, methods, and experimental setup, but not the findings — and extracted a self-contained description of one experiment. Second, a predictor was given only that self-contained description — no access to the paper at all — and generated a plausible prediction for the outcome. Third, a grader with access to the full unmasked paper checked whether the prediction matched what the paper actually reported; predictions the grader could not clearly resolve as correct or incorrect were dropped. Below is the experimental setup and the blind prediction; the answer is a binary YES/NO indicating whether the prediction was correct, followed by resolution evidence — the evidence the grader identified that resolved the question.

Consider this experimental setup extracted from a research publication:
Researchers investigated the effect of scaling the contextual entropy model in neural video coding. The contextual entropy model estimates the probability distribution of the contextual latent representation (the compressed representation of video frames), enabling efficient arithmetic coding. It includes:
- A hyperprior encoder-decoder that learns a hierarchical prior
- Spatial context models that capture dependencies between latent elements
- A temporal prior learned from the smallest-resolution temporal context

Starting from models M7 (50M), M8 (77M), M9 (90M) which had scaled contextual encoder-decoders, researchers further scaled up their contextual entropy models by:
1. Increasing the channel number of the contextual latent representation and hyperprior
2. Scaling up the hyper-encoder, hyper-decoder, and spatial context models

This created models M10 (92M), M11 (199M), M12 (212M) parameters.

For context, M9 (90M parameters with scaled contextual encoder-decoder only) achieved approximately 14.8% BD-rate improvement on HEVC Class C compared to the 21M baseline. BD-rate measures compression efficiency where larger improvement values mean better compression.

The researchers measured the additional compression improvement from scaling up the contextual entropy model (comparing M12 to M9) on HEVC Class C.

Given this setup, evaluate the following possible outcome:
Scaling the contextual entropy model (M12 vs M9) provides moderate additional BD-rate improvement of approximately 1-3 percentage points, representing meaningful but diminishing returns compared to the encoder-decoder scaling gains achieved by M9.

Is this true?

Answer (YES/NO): NO